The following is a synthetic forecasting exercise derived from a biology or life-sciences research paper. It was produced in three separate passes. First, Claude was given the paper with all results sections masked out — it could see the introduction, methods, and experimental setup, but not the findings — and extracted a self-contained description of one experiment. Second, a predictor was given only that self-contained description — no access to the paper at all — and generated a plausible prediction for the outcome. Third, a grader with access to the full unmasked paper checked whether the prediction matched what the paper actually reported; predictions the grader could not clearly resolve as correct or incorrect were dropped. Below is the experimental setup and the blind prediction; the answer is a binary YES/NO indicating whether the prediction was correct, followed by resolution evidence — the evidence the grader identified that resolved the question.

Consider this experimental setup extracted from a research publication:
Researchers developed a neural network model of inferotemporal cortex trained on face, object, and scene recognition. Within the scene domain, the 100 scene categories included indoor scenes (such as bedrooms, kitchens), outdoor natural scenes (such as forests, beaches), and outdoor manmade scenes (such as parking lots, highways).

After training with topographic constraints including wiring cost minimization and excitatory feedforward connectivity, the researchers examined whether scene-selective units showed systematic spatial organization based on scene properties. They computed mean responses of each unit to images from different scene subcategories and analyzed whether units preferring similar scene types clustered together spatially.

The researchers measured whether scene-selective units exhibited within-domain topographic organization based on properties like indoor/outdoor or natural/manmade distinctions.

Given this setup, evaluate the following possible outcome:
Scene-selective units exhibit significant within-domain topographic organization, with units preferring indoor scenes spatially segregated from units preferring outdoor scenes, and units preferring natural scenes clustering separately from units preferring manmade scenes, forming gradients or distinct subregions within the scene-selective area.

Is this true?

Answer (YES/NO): YES